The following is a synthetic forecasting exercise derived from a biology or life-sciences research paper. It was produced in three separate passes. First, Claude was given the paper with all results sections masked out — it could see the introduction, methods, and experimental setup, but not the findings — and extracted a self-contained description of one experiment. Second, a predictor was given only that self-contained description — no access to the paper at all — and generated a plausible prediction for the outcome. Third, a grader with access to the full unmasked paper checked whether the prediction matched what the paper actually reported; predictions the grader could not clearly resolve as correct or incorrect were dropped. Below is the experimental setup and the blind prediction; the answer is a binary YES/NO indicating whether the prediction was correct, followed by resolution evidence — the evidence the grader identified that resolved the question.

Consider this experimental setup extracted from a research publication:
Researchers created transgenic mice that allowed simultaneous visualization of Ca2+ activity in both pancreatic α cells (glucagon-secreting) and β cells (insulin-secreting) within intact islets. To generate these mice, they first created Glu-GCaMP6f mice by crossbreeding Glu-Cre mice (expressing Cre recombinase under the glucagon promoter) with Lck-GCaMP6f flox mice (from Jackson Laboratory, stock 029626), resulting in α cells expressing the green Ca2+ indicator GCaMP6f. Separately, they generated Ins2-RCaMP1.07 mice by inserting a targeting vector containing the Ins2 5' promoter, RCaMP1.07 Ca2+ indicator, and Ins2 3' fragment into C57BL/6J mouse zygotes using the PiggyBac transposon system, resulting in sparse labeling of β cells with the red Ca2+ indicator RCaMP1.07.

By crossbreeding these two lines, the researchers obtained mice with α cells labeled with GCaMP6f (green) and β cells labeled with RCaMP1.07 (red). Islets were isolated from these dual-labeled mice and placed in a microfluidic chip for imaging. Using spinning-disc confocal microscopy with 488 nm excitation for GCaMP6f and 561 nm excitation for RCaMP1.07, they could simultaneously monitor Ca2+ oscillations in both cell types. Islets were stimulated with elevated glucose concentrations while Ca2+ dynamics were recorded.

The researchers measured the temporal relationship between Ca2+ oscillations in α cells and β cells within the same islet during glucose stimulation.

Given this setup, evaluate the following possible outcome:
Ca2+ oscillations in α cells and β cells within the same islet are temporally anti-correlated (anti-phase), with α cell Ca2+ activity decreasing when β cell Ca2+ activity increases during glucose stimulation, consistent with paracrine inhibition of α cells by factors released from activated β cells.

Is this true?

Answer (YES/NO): YES